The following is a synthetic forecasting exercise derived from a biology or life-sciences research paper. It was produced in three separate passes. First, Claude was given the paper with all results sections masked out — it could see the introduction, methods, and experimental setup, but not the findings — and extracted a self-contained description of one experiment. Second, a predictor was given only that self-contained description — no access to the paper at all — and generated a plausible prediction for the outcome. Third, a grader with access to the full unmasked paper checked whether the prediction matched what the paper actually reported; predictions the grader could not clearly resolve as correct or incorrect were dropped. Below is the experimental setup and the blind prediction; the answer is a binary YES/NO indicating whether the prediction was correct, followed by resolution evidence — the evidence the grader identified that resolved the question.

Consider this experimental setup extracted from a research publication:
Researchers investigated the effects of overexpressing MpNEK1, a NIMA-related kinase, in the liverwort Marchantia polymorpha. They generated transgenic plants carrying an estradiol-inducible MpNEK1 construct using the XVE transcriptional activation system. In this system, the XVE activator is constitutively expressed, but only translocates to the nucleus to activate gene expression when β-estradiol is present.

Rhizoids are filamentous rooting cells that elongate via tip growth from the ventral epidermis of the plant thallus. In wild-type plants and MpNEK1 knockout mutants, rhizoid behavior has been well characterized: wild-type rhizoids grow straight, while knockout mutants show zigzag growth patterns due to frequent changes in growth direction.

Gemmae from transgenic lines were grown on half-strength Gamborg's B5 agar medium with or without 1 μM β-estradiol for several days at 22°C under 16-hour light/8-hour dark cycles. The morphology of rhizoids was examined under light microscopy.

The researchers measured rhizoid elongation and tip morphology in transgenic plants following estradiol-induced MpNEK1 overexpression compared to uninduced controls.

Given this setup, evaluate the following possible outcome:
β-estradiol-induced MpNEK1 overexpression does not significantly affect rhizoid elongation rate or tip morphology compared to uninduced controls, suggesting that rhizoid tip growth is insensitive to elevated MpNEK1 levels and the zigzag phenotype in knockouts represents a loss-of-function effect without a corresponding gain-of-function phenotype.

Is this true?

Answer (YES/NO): NO